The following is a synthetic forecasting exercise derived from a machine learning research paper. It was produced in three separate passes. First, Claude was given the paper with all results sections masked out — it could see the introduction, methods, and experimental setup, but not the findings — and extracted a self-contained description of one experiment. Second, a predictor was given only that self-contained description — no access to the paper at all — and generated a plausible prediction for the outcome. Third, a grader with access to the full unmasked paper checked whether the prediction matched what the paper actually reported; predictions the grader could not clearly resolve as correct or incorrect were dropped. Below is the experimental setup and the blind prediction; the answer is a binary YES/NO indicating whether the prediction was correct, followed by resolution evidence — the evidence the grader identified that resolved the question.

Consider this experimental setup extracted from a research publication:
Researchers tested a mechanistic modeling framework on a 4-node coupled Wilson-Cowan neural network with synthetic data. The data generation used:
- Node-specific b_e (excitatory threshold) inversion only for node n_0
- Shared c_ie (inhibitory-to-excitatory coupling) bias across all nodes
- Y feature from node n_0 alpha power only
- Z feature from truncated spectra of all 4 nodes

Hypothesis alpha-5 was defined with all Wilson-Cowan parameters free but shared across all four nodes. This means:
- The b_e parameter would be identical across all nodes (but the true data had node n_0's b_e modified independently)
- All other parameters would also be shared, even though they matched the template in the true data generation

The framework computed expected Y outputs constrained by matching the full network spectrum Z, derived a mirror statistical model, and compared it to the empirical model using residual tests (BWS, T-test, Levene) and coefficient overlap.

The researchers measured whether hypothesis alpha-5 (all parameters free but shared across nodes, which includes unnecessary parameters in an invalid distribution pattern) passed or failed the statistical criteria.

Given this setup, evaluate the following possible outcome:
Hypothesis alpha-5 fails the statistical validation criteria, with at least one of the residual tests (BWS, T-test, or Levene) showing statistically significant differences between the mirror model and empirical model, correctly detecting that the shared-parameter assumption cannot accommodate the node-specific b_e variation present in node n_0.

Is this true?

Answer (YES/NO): YES